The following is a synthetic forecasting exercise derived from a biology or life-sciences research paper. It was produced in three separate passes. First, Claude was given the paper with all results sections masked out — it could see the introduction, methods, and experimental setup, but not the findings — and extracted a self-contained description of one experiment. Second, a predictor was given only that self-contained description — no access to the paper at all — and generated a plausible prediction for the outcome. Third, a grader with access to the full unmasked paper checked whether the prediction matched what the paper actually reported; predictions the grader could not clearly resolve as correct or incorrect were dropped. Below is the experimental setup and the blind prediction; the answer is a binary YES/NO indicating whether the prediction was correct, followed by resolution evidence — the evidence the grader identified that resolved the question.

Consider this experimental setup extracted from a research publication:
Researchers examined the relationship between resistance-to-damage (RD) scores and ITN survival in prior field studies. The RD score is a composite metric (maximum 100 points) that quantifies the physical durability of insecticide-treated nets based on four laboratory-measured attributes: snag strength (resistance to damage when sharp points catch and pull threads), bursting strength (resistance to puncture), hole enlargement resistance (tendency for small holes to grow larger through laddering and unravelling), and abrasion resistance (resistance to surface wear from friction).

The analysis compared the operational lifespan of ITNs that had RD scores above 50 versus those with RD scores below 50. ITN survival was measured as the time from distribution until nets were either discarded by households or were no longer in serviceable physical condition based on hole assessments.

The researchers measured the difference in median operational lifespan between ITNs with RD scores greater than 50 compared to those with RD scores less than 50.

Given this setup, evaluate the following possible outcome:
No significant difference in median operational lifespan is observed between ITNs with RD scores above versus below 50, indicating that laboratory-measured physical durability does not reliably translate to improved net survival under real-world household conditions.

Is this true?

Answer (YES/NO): NO